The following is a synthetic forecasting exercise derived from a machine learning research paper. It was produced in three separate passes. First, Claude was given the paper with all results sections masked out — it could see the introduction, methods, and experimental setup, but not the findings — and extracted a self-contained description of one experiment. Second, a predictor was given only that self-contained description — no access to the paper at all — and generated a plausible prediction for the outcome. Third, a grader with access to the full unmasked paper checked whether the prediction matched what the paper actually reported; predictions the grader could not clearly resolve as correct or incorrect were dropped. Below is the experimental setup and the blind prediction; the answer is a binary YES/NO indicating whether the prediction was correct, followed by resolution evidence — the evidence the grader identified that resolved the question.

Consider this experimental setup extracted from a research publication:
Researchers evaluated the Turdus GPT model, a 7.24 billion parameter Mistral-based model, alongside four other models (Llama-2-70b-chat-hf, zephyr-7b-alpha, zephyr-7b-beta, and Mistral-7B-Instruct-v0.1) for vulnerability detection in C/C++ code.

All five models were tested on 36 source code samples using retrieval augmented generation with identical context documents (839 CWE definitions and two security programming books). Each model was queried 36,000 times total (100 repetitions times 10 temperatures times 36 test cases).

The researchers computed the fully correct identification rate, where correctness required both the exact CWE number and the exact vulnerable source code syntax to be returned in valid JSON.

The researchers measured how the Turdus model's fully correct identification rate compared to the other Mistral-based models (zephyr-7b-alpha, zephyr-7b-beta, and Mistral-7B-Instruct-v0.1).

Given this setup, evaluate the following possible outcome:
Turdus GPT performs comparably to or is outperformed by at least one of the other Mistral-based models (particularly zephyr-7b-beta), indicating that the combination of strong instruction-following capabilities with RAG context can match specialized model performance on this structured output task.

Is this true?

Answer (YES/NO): NO